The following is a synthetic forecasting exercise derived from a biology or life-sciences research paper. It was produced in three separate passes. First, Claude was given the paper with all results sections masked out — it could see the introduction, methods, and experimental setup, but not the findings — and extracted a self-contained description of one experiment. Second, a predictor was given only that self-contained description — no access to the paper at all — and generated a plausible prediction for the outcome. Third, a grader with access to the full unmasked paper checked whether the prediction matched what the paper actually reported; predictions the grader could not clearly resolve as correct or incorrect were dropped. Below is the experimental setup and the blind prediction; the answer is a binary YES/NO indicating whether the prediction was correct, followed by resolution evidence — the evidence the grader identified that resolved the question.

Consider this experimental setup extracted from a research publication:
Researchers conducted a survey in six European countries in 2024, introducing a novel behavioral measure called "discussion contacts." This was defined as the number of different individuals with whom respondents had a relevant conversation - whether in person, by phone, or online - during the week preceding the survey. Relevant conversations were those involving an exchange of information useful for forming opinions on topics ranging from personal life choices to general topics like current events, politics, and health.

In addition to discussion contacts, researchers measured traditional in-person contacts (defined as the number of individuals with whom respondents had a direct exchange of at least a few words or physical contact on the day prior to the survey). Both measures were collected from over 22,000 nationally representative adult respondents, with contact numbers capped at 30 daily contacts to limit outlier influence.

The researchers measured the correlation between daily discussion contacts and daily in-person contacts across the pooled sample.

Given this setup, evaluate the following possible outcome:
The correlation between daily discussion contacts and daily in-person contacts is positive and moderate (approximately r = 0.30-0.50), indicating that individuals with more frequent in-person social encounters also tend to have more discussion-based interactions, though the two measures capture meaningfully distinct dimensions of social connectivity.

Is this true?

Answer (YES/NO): NO